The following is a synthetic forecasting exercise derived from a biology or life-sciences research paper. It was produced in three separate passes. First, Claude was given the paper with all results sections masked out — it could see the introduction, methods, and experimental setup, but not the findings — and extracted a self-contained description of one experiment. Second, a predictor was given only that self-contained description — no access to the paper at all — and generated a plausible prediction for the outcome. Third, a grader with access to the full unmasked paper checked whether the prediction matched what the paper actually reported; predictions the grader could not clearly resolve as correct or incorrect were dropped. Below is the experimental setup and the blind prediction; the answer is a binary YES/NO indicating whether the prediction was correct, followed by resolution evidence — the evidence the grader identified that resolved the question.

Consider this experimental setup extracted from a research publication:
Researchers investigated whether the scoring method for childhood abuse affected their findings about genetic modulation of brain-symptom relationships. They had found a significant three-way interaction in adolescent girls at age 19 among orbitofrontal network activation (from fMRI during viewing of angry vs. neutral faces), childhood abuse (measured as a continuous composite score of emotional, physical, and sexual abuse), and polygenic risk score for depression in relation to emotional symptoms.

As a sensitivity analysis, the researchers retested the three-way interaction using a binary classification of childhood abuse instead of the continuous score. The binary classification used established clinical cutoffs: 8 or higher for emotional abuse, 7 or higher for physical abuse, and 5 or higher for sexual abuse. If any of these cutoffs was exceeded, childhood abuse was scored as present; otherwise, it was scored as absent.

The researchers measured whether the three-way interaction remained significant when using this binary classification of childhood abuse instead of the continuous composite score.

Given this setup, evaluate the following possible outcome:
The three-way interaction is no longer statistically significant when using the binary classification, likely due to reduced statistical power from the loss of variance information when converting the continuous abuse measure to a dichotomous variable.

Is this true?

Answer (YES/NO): NO